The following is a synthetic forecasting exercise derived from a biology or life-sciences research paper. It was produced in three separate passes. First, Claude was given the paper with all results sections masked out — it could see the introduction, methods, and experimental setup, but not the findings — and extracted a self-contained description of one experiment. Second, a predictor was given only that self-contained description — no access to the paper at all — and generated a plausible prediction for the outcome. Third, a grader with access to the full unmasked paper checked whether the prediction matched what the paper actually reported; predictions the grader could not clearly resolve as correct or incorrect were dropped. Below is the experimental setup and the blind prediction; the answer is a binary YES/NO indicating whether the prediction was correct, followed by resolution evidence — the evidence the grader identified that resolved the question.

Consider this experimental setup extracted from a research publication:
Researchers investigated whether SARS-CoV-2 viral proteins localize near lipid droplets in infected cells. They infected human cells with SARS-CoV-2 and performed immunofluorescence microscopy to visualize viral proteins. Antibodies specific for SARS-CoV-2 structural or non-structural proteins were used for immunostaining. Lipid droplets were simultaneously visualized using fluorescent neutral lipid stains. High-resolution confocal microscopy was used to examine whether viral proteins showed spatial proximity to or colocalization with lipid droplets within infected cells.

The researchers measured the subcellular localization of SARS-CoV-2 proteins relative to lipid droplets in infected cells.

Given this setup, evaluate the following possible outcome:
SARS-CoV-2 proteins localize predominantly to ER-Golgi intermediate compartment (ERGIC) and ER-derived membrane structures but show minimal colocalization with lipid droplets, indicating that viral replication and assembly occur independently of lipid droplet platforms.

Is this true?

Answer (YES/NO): NO